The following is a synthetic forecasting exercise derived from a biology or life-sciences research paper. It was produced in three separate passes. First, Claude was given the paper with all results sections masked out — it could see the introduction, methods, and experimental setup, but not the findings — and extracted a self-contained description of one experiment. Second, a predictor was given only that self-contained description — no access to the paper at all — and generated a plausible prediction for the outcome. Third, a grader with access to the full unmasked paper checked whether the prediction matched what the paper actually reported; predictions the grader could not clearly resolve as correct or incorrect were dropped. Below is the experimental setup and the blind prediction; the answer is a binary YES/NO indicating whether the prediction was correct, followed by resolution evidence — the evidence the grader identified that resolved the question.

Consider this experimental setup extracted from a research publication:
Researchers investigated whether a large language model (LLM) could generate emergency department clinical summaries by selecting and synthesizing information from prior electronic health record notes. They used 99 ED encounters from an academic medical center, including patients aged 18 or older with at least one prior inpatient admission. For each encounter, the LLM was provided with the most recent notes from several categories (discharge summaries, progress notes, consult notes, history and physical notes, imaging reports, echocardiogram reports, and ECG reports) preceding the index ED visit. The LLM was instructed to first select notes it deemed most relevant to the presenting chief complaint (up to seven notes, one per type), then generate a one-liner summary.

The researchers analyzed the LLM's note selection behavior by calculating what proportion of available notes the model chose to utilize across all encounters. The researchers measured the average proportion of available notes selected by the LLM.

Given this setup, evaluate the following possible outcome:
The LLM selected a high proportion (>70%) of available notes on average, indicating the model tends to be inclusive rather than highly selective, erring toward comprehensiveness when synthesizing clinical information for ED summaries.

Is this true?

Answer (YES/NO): NO